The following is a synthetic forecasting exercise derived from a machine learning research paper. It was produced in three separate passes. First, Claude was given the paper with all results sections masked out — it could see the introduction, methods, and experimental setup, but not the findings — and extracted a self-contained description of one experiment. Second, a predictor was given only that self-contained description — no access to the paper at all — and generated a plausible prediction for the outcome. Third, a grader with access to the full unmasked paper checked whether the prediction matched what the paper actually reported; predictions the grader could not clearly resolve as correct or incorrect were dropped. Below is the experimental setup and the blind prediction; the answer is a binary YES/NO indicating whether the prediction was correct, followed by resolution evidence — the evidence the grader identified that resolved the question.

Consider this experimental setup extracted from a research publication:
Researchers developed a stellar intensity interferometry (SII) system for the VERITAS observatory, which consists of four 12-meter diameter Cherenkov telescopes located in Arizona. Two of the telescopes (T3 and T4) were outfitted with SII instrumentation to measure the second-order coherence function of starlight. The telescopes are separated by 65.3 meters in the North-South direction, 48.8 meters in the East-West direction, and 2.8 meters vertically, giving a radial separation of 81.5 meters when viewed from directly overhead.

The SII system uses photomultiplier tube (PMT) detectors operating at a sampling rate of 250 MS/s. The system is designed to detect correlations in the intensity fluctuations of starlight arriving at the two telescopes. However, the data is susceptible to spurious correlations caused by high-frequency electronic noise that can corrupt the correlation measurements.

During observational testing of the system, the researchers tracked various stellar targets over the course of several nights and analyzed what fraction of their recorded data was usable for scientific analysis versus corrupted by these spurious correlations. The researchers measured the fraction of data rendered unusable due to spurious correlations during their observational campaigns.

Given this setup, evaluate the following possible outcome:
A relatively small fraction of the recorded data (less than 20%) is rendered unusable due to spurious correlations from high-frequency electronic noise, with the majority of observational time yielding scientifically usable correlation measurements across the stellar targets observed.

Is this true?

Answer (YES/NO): NO